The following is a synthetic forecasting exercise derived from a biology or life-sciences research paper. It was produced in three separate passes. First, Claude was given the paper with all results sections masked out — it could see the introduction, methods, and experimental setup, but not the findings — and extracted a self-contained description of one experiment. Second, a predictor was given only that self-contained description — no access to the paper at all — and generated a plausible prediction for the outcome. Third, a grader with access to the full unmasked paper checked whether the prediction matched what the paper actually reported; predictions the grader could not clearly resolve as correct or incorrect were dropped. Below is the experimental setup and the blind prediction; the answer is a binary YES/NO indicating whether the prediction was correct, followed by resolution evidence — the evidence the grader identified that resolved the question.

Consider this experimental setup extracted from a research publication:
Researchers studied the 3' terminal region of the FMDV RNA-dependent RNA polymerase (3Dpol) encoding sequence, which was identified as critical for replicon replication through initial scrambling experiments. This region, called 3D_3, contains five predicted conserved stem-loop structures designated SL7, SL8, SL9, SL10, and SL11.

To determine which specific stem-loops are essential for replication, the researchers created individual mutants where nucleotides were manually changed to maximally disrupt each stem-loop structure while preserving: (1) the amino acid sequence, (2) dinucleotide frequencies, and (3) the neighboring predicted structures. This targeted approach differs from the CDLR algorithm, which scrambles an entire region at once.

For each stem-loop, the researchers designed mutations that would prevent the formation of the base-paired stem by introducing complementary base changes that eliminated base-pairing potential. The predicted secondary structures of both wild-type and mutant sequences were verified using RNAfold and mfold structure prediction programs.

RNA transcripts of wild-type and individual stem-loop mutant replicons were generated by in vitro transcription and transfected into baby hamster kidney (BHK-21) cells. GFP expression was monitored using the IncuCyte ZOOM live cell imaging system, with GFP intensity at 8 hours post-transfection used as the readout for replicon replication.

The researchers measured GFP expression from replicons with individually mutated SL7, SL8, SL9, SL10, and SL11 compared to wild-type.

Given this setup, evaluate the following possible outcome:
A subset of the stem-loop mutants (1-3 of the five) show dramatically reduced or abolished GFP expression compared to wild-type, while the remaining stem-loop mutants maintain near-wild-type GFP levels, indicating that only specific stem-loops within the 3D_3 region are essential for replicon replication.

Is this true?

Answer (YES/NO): YES